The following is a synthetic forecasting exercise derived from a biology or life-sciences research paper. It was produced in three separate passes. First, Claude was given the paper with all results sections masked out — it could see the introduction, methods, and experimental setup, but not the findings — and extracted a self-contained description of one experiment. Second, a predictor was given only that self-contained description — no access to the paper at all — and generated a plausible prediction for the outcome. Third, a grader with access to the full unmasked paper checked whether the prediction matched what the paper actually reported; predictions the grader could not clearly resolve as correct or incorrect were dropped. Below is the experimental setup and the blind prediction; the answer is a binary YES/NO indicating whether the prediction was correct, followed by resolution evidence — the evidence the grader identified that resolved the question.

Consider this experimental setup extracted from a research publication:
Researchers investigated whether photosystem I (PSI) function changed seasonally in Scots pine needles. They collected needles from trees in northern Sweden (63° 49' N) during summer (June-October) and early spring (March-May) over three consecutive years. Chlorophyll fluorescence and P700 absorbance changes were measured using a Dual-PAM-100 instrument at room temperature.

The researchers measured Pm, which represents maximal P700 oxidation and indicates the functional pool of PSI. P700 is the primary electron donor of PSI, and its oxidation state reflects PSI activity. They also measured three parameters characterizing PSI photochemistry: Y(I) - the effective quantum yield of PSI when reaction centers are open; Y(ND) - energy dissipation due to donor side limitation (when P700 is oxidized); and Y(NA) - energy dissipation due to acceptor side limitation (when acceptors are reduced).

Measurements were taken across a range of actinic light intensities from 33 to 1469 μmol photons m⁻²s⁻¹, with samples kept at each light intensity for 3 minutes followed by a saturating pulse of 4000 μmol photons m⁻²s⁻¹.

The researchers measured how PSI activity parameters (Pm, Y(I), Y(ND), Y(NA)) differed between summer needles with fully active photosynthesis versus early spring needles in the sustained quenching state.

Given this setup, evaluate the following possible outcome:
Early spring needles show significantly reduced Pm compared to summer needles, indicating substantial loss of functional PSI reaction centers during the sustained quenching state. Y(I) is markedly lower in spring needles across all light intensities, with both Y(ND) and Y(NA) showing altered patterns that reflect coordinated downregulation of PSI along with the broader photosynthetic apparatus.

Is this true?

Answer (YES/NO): NO